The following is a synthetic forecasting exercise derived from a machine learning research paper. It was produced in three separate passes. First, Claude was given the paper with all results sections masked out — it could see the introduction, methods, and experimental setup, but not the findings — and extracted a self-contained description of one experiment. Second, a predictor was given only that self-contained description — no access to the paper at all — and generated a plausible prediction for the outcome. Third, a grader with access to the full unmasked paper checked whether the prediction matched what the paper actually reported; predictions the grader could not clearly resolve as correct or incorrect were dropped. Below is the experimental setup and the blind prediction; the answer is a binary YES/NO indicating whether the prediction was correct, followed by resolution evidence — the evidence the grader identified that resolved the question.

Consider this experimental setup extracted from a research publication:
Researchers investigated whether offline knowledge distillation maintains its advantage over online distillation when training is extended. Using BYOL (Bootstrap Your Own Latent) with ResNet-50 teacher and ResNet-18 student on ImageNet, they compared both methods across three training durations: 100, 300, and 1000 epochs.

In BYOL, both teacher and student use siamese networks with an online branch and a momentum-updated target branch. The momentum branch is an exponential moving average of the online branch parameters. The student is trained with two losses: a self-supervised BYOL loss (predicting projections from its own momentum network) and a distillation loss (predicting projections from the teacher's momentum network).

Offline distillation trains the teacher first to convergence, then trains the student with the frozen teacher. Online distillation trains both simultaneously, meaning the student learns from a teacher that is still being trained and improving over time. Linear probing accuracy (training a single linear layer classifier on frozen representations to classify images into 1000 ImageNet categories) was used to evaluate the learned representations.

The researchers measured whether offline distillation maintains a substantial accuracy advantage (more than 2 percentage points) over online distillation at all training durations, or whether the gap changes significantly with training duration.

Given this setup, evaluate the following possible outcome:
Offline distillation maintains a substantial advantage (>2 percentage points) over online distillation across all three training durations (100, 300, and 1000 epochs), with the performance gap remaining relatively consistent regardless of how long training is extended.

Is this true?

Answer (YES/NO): NO